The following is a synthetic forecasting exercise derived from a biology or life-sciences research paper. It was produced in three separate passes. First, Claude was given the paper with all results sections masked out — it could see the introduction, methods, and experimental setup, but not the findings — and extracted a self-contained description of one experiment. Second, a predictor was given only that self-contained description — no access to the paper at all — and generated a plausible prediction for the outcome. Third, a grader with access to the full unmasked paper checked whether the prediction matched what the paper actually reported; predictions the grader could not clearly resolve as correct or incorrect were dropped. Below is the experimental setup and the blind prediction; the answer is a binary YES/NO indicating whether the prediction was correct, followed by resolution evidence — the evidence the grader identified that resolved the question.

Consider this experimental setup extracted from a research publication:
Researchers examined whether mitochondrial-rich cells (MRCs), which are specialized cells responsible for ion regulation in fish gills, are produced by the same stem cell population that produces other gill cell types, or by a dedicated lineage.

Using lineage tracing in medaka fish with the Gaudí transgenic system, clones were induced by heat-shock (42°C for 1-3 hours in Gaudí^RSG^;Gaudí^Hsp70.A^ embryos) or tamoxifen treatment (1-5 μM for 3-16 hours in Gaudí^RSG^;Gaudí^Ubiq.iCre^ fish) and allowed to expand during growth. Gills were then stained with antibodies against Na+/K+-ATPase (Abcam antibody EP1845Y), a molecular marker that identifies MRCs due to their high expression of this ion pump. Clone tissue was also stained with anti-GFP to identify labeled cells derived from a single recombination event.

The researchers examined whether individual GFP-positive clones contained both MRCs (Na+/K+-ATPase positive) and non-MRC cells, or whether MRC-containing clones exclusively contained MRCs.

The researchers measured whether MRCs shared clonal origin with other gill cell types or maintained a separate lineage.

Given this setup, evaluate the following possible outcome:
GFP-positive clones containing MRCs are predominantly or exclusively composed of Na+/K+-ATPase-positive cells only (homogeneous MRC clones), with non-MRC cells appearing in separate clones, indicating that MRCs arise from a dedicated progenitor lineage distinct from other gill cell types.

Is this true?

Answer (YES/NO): NO